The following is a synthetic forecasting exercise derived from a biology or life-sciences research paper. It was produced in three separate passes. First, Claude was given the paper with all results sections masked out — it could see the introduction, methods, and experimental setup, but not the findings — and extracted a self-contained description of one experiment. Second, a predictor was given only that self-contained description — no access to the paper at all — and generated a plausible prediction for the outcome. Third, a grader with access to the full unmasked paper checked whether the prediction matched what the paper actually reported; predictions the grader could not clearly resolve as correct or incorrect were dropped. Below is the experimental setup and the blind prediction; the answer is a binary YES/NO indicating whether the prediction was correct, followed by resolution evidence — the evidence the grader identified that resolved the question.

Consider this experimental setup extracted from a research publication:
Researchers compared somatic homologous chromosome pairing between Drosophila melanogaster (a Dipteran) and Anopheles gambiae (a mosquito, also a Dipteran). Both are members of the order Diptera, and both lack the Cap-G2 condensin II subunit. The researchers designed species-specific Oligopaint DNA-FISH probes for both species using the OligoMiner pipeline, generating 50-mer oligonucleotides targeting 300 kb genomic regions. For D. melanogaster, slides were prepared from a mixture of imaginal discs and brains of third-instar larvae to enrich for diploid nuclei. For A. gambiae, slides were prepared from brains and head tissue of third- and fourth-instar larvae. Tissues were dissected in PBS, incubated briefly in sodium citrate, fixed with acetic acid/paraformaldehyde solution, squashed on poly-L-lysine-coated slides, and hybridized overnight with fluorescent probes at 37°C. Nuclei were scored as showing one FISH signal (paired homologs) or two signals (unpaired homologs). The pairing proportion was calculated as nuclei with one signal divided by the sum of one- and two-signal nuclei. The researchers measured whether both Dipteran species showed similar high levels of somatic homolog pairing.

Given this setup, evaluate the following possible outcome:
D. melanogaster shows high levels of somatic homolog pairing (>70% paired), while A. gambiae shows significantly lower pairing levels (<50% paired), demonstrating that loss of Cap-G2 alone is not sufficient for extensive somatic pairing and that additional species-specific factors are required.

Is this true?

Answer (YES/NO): NO